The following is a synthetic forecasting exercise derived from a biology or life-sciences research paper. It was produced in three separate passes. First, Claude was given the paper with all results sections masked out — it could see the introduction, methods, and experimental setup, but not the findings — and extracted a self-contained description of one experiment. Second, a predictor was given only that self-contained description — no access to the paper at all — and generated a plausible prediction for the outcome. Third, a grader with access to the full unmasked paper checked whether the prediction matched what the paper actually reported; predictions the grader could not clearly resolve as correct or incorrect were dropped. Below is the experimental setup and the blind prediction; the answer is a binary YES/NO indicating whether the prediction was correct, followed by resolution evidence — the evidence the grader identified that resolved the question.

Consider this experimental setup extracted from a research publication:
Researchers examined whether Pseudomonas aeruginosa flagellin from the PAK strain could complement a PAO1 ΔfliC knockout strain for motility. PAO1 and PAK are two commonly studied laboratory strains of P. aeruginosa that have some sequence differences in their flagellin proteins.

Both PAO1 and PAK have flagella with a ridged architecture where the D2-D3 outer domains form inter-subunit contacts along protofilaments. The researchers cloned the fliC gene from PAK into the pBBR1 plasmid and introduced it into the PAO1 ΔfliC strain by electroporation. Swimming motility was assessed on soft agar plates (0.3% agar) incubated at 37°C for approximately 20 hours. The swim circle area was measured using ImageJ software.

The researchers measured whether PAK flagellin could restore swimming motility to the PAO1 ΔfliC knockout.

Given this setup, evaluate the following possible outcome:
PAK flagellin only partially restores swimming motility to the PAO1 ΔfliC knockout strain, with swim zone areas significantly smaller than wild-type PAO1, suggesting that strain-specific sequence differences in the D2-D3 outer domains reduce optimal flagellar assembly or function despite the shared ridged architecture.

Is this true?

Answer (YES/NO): YES